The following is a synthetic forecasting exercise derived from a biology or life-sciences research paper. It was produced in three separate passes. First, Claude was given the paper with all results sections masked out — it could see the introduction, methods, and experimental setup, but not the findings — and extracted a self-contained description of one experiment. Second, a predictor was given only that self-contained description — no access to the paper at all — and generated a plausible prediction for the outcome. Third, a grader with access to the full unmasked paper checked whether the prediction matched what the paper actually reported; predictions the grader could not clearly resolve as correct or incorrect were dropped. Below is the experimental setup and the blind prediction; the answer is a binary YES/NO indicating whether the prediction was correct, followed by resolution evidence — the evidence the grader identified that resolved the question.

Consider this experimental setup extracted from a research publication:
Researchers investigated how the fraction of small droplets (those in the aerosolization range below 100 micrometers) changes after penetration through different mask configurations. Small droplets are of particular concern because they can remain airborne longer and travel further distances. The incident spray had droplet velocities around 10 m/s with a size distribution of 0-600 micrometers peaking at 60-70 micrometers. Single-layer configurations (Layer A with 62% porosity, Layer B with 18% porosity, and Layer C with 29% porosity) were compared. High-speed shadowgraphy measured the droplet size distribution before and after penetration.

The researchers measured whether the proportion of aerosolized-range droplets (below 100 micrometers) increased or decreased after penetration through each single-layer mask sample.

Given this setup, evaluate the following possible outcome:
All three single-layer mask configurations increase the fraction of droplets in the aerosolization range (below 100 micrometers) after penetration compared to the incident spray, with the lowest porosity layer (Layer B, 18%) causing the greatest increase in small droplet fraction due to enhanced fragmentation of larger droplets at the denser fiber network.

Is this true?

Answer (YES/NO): NO